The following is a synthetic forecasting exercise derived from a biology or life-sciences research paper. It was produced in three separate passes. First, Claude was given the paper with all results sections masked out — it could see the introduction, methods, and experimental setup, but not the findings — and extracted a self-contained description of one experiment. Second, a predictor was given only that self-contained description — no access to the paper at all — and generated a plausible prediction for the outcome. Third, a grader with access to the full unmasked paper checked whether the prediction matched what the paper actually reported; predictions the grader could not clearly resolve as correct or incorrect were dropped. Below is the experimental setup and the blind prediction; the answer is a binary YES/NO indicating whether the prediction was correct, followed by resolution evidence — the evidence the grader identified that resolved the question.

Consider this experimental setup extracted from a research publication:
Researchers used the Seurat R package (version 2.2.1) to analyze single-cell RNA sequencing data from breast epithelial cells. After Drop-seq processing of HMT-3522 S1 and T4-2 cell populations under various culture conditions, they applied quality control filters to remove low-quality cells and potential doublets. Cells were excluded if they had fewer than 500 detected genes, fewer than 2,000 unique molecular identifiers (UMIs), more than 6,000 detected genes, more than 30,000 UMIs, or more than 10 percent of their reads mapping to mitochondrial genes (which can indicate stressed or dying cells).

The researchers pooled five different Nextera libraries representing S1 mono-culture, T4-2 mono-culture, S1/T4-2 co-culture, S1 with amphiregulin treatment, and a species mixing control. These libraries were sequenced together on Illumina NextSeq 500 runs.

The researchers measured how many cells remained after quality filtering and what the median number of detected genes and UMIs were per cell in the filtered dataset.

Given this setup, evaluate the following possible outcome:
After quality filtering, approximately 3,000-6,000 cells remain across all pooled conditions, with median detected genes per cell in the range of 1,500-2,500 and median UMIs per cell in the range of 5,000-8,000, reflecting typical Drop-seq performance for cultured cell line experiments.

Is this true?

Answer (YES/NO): NO